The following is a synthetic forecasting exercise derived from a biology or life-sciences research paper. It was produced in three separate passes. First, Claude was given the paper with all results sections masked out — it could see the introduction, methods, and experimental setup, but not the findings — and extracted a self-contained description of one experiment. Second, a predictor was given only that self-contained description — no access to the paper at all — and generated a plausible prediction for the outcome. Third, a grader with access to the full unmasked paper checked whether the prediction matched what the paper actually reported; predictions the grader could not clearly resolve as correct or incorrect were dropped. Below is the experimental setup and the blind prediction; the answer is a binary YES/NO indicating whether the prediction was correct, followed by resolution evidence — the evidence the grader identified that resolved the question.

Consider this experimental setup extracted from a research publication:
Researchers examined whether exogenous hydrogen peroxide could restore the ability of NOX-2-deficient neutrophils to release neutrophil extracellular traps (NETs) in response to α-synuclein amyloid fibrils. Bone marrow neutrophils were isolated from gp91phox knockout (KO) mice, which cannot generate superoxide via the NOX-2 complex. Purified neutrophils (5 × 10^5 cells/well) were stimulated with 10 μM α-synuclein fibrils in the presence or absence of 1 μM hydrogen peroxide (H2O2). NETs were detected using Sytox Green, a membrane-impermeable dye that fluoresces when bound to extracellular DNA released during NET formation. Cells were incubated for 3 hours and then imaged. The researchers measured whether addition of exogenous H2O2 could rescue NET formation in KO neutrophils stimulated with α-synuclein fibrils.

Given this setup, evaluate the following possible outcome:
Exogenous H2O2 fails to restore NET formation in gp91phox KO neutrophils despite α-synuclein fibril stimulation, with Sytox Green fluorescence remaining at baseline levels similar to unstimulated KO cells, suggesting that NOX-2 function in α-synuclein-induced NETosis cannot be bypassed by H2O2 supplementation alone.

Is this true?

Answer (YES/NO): NO